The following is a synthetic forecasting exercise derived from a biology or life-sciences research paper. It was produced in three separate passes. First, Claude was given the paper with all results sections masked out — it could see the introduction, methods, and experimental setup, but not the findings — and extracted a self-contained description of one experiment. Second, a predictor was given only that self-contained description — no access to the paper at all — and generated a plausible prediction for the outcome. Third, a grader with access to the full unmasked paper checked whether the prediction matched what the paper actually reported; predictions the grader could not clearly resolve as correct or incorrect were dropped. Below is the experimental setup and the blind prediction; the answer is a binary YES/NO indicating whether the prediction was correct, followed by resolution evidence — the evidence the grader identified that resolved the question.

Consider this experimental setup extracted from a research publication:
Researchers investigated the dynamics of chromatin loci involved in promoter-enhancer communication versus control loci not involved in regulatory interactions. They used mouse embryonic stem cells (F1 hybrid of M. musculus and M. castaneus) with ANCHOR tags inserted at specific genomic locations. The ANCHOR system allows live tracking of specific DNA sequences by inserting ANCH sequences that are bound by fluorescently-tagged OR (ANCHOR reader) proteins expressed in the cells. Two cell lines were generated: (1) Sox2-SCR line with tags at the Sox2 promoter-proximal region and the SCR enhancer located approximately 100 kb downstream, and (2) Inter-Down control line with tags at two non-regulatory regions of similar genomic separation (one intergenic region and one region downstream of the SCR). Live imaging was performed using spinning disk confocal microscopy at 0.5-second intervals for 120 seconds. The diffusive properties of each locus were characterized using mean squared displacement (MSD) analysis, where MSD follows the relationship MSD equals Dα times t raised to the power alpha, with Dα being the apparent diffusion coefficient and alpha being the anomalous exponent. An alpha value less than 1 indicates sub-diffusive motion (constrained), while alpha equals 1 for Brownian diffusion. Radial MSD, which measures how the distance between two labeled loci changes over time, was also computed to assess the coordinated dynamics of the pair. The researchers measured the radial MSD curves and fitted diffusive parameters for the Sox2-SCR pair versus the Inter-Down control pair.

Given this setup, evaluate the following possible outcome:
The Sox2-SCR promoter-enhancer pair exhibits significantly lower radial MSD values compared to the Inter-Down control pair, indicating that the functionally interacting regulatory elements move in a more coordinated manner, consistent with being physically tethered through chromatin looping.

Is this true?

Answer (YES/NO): YES